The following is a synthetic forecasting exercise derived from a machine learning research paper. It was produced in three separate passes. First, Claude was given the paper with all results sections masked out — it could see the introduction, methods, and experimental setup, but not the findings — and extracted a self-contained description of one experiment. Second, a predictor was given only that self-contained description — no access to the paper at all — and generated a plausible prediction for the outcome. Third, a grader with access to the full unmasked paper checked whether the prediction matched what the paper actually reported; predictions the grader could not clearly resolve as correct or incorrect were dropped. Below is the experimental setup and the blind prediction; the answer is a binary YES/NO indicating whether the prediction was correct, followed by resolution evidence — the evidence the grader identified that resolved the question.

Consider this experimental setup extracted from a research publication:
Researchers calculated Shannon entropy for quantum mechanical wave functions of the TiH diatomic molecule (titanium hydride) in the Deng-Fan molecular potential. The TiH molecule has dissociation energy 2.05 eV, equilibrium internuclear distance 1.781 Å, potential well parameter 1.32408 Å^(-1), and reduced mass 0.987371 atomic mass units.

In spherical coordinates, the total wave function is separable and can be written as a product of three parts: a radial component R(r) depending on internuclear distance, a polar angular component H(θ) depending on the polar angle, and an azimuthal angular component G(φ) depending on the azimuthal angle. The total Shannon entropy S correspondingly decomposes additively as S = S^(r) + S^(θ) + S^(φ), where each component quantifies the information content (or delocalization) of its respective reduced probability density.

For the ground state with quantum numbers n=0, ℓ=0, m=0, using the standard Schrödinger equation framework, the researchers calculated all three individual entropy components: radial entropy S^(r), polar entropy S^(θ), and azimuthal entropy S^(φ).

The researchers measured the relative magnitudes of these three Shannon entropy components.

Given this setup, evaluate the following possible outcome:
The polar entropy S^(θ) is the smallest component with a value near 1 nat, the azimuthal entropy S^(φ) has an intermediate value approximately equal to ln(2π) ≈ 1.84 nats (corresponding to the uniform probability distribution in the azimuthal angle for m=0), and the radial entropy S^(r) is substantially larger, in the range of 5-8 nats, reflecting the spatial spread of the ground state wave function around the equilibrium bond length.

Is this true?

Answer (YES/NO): NO